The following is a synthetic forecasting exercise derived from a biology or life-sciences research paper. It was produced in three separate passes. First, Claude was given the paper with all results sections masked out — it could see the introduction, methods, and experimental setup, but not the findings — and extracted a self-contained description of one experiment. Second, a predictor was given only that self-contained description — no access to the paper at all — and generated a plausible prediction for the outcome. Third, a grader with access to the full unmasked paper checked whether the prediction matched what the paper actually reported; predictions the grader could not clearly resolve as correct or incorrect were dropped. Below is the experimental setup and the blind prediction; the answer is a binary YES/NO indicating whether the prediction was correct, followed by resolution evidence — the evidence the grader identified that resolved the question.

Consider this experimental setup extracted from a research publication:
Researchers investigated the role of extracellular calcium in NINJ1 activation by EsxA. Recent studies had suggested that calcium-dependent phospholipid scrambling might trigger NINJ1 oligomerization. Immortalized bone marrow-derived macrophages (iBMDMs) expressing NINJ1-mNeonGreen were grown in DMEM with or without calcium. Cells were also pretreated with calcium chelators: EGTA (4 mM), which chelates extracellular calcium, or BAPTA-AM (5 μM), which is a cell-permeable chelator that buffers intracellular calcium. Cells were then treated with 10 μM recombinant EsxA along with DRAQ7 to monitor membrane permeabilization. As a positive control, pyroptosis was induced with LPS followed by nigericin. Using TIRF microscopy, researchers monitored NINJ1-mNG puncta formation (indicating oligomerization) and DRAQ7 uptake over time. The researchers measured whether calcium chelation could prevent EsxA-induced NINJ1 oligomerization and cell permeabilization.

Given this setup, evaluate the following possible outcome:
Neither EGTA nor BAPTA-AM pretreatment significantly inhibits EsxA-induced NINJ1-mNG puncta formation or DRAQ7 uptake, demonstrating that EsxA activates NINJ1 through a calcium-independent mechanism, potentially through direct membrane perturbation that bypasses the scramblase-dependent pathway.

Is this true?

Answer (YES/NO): YES